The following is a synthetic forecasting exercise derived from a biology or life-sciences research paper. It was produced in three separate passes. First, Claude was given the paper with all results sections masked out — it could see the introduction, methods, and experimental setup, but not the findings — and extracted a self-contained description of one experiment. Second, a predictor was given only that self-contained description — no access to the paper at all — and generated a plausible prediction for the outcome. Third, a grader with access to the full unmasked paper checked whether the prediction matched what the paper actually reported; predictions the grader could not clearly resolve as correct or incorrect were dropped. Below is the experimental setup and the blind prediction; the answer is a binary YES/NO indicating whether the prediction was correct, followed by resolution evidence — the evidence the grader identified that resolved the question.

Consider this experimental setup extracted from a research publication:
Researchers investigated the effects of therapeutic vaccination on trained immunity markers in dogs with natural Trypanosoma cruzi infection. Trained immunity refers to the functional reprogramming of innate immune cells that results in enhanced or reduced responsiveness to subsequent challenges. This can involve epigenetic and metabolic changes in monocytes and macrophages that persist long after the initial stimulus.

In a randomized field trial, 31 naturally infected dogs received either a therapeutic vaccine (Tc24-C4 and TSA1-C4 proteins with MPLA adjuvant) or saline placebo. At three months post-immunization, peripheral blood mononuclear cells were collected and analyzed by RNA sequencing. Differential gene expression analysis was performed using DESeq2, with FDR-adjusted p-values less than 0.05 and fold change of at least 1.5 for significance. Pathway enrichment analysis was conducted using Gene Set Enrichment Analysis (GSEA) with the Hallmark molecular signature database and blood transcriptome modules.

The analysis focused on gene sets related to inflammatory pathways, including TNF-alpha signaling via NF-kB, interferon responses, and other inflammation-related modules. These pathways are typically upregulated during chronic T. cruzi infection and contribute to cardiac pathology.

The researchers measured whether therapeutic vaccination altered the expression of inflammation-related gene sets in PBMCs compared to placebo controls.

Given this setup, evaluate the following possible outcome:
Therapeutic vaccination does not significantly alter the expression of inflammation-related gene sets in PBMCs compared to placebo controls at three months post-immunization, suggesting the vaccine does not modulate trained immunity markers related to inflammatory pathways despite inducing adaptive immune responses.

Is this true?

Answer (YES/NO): NO